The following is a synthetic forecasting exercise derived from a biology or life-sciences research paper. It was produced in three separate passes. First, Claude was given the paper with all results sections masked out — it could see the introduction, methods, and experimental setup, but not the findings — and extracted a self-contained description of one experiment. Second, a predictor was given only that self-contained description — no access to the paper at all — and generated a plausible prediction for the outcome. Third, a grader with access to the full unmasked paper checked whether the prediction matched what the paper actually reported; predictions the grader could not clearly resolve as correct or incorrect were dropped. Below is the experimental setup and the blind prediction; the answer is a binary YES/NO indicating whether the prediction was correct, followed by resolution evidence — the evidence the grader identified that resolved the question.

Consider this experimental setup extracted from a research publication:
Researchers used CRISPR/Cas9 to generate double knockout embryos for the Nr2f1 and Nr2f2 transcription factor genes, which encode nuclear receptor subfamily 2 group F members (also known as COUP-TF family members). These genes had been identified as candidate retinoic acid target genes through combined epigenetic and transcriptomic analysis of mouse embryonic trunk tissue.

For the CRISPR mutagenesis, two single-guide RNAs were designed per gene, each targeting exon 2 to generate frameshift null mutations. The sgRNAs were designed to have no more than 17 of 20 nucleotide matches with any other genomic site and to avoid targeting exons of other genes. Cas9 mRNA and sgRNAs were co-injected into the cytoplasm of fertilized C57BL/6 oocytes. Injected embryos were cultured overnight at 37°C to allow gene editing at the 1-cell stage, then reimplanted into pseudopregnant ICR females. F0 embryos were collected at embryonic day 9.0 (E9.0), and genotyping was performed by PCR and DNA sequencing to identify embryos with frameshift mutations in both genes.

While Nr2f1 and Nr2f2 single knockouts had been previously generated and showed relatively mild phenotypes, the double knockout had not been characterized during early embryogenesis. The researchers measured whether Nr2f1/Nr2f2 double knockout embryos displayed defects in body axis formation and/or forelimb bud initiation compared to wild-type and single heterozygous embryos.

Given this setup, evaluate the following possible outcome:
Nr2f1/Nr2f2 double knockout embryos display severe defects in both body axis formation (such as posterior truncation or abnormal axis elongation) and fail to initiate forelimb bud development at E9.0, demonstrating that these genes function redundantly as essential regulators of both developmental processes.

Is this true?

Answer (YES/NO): NO